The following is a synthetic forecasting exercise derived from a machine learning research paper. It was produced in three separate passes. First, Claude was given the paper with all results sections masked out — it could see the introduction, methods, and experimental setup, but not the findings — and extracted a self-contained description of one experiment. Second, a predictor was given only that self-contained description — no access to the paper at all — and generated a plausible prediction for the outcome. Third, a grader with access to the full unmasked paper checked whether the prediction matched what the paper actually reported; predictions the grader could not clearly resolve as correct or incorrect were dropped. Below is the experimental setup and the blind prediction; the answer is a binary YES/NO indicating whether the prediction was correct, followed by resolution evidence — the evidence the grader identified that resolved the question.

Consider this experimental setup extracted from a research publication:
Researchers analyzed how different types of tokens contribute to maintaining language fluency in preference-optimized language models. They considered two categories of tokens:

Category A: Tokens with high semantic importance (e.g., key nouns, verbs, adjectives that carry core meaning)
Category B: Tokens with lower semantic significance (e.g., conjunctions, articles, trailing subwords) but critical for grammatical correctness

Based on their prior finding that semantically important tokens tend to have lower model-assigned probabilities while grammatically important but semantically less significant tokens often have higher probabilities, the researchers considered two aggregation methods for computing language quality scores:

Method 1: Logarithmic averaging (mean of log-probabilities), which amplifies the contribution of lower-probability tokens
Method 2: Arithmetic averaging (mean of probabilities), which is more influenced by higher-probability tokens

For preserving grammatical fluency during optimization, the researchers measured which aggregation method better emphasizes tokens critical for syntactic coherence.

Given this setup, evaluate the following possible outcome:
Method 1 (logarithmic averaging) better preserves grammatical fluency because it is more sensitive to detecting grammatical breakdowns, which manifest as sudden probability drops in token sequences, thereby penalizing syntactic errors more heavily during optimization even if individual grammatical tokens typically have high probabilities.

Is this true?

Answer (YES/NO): NO